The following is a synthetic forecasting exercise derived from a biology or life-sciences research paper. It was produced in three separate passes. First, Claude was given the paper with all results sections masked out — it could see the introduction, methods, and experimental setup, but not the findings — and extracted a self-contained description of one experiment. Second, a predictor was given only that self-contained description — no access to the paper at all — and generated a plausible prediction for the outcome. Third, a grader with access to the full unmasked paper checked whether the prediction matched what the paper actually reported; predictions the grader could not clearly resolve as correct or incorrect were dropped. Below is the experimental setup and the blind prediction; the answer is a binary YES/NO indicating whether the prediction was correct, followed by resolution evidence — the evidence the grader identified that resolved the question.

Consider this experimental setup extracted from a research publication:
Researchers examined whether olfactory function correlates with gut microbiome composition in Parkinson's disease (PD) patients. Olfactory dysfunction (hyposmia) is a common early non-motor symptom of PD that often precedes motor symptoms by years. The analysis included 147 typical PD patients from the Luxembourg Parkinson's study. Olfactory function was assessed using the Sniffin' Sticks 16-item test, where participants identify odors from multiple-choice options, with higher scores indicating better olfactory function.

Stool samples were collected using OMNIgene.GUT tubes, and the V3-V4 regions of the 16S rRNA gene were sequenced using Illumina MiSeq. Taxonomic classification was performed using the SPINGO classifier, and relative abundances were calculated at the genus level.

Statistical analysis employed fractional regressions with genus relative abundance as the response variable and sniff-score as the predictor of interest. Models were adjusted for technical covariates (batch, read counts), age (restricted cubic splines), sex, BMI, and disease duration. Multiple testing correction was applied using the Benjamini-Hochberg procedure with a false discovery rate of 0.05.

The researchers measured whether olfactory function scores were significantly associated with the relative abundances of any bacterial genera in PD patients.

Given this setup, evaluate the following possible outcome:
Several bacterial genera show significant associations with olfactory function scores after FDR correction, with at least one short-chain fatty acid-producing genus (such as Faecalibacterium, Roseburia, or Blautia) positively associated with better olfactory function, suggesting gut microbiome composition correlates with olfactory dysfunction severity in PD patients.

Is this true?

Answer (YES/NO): NO